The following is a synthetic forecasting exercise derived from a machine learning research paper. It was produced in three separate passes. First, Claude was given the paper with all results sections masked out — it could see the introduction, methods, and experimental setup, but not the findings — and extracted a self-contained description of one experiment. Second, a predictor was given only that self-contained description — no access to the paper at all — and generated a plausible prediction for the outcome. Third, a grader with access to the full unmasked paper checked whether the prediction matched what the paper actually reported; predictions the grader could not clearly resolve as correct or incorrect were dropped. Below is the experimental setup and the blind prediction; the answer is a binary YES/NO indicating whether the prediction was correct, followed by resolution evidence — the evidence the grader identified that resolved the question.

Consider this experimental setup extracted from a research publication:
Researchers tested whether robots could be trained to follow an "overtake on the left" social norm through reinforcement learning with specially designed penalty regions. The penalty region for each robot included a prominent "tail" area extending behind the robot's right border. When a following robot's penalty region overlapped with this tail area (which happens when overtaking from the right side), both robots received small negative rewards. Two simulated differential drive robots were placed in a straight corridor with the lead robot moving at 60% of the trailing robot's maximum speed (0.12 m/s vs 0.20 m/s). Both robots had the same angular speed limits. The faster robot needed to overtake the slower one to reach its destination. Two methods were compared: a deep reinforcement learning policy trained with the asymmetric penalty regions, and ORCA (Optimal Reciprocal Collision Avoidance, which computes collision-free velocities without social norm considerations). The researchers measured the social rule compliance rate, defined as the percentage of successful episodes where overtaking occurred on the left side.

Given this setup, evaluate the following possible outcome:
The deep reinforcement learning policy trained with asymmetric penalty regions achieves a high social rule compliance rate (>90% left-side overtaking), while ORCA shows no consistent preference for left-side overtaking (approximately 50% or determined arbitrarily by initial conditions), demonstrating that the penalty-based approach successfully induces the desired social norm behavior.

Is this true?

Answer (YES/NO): YES